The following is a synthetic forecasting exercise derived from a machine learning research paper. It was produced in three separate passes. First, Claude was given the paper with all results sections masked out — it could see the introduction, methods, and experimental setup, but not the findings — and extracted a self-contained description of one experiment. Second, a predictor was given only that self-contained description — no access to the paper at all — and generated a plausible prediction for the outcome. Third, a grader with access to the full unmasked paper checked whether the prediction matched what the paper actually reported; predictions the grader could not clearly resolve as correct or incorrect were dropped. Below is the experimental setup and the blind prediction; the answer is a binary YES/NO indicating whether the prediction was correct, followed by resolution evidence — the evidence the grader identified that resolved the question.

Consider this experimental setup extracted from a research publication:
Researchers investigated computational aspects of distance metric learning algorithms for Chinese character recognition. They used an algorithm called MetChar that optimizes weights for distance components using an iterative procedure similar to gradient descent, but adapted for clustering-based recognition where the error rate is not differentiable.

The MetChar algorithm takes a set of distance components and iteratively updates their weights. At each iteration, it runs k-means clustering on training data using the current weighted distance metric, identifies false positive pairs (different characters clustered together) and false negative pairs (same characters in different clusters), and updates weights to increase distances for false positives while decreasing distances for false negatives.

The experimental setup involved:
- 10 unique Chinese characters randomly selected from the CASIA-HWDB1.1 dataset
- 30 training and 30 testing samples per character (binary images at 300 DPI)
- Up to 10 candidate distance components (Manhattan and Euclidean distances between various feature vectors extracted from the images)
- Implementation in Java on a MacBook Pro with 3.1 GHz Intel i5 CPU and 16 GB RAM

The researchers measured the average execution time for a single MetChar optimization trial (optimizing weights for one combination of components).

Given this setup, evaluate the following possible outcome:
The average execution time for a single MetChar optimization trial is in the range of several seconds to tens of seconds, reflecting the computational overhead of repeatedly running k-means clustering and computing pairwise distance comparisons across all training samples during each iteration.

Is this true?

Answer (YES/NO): NO